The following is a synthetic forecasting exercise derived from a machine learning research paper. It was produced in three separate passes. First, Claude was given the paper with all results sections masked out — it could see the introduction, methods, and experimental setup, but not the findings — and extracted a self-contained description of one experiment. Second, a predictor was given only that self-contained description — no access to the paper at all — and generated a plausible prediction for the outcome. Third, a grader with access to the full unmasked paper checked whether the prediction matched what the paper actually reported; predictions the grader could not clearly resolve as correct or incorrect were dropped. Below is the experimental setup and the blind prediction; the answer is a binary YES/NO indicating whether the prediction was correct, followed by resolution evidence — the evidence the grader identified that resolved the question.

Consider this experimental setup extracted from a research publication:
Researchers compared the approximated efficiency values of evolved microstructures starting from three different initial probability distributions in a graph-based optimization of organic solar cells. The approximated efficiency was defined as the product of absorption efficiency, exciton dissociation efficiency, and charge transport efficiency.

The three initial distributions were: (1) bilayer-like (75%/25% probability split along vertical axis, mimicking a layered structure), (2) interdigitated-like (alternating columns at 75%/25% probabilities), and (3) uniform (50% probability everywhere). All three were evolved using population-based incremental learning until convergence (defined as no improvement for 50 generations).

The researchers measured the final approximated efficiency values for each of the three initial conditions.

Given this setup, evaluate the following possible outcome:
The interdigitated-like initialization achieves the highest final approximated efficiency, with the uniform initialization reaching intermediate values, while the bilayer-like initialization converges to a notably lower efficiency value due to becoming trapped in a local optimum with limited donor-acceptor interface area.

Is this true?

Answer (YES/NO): NO